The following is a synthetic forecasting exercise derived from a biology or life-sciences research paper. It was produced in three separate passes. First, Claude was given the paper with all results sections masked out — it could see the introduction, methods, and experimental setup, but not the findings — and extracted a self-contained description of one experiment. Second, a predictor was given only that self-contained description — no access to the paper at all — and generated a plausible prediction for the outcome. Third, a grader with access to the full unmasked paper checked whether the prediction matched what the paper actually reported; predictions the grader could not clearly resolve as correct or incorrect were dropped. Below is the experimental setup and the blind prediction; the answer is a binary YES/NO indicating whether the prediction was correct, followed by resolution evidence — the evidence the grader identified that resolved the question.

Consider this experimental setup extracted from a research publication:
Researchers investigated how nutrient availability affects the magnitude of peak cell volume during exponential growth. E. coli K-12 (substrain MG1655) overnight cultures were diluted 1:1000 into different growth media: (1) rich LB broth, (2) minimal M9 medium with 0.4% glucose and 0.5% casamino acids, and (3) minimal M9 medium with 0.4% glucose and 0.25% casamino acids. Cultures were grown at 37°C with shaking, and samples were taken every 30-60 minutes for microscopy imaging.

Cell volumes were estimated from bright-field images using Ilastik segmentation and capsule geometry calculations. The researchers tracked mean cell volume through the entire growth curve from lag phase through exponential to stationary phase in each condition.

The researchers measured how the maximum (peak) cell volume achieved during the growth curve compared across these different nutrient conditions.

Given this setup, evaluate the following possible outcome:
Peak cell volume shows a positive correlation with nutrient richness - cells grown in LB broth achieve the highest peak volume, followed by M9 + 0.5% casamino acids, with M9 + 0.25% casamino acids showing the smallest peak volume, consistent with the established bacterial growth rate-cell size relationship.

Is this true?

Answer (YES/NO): NO